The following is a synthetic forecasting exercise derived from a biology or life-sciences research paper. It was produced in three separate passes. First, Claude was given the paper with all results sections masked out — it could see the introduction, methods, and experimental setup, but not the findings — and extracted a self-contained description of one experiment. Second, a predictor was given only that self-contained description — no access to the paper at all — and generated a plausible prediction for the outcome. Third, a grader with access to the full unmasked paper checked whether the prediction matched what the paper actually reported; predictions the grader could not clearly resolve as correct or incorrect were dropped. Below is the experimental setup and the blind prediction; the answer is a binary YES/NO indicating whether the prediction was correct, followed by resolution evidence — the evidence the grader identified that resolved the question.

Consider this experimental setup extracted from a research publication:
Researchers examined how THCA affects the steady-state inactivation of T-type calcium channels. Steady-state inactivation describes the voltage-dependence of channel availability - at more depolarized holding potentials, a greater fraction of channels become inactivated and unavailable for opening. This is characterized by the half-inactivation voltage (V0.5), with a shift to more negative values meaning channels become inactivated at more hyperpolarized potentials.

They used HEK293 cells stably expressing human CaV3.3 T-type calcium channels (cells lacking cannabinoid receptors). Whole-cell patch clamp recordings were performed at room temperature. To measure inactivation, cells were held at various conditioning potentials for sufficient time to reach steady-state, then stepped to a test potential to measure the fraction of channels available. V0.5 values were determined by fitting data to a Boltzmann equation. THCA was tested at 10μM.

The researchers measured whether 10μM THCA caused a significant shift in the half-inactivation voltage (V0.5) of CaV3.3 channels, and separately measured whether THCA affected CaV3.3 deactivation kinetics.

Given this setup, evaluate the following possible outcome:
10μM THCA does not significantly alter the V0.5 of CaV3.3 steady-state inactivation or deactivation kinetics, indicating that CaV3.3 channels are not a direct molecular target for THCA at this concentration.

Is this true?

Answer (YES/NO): NO